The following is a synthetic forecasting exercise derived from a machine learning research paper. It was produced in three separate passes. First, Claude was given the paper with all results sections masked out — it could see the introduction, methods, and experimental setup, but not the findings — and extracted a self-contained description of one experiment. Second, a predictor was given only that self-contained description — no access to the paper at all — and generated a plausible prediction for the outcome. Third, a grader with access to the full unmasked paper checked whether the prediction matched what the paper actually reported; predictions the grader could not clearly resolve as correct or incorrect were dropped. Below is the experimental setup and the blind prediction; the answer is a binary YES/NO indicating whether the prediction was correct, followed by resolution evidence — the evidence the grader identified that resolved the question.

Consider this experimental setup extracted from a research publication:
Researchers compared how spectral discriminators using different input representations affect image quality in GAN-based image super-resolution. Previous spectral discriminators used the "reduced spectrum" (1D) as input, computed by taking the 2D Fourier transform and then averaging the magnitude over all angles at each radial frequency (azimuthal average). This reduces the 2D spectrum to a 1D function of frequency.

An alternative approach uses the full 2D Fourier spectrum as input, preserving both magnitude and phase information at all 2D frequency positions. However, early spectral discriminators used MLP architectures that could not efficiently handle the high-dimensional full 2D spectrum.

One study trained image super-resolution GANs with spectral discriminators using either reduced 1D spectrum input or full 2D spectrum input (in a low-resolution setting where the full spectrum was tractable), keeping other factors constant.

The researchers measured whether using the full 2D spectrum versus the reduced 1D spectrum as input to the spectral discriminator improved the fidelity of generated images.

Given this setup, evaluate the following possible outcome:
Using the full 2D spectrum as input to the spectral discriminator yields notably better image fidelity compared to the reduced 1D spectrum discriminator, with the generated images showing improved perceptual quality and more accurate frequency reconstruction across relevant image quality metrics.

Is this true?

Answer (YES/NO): NO